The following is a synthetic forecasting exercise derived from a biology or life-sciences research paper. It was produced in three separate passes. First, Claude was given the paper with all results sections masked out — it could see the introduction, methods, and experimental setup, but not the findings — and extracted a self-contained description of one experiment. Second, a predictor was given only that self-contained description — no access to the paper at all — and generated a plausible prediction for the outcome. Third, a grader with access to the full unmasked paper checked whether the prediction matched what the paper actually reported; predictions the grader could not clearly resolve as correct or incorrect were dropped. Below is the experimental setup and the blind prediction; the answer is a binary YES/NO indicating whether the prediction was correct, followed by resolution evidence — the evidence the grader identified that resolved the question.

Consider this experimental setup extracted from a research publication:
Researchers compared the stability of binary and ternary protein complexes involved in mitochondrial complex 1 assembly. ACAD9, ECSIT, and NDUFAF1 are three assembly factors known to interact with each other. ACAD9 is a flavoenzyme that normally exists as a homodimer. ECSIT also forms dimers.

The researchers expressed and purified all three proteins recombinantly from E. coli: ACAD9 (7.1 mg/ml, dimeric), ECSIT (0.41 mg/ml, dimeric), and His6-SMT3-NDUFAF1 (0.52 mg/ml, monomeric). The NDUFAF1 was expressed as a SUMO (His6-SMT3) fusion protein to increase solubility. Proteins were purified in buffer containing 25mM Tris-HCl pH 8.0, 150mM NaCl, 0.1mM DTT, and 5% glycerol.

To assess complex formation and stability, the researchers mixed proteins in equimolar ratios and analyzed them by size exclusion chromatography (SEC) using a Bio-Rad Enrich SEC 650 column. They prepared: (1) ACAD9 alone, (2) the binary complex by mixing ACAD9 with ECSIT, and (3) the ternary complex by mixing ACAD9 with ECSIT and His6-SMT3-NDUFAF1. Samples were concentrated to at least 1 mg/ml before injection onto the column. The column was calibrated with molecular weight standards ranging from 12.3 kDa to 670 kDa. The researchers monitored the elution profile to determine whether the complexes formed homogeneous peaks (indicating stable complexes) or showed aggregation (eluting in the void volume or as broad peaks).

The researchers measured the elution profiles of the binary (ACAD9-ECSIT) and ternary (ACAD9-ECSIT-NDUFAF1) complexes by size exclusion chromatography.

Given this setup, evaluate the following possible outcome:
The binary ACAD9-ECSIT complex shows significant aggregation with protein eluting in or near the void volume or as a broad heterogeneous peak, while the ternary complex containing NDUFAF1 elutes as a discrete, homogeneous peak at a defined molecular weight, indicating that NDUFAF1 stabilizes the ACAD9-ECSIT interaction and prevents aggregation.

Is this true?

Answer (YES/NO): NO